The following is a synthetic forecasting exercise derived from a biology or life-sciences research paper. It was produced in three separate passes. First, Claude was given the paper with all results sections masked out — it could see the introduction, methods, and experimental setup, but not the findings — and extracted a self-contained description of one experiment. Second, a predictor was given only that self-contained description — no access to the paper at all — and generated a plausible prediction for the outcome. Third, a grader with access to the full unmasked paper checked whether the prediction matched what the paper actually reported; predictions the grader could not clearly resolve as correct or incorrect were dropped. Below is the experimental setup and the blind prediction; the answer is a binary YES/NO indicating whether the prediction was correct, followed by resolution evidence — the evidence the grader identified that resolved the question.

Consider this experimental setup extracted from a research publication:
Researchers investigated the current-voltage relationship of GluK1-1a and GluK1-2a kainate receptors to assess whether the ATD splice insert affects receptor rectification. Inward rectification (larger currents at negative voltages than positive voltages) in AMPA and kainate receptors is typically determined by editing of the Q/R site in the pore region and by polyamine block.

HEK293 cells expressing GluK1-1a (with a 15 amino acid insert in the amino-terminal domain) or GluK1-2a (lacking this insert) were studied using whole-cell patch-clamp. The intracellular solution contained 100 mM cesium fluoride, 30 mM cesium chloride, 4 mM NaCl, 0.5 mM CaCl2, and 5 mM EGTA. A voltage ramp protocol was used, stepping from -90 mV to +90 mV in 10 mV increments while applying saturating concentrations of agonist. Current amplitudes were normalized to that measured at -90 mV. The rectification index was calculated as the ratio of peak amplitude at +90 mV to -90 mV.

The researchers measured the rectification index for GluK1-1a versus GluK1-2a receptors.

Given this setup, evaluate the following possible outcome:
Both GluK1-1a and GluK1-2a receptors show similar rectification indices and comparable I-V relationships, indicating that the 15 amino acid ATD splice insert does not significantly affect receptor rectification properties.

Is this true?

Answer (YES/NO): NO